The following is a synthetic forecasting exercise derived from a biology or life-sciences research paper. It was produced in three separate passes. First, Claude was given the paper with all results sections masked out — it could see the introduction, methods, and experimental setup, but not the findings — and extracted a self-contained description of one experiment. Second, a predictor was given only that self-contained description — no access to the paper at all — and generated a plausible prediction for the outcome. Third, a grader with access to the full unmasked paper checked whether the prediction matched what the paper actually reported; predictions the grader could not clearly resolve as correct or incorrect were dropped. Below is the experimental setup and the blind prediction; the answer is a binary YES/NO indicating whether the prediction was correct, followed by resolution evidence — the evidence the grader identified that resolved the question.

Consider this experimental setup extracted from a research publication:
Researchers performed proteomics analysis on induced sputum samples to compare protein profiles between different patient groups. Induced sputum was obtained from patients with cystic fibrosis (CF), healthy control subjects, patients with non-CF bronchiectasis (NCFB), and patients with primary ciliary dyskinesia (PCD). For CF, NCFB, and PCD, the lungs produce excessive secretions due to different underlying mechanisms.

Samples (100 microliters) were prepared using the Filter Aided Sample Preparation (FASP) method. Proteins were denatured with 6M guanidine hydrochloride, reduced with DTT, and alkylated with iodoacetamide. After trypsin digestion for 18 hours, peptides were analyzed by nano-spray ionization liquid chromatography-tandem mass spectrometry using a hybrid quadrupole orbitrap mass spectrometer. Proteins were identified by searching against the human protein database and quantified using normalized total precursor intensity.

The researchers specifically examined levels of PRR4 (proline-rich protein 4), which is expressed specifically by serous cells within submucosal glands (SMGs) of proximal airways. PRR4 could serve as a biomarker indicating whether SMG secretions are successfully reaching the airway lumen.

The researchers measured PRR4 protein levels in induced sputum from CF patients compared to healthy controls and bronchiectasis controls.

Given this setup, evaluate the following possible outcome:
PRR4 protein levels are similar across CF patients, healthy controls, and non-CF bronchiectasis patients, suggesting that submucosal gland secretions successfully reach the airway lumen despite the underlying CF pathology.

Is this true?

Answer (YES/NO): NO